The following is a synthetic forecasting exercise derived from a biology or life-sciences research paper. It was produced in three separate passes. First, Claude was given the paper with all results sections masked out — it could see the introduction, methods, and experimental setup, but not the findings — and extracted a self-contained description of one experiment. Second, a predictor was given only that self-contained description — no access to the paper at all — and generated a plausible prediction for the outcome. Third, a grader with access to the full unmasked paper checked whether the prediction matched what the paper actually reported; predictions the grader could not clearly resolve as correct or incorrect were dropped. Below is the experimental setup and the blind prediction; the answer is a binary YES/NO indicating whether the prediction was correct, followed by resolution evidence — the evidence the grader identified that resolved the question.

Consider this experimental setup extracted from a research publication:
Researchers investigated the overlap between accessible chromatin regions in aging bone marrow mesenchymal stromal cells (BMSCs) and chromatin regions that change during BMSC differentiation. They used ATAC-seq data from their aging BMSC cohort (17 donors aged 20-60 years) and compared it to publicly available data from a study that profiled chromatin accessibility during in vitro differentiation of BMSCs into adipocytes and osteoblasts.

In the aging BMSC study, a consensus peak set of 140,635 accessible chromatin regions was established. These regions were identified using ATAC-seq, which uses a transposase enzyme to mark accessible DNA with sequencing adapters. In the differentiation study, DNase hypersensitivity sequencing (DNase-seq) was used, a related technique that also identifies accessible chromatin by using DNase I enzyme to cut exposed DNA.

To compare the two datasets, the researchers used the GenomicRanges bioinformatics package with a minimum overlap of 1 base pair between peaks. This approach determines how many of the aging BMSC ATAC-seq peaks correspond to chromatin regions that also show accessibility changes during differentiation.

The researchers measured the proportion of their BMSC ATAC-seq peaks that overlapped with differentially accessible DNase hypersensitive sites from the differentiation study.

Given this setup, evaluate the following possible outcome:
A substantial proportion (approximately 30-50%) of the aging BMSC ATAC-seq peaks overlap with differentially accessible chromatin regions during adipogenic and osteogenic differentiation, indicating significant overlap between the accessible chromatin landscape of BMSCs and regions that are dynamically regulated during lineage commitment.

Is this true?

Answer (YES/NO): YES